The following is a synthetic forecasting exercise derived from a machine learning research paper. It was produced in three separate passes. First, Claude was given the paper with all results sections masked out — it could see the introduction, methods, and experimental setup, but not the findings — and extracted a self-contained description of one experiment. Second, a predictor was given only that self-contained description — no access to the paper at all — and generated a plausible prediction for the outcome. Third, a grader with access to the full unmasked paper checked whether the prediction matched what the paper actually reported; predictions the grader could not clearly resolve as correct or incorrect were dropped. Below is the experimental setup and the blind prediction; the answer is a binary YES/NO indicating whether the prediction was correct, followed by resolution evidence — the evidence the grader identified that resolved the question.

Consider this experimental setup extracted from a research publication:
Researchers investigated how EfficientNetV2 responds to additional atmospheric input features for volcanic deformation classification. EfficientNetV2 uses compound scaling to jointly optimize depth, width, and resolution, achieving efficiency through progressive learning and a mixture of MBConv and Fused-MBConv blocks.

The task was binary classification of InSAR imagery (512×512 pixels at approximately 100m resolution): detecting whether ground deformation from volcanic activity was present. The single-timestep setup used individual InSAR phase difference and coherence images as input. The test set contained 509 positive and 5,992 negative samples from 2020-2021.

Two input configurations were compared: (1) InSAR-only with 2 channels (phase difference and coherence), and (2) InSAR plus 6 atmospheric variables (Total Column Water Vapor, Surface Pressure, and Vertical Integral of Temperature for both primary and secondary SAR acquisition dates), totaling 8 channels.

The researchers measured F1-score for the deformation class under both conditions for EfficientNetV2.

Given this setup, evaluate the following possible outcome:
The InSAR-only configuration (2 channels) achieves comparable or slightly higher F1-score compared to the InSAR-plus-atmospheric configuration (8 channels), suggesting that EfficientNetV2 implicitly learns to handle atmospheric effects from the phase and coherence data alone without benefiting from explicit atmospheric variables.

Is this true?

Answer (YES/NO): NO